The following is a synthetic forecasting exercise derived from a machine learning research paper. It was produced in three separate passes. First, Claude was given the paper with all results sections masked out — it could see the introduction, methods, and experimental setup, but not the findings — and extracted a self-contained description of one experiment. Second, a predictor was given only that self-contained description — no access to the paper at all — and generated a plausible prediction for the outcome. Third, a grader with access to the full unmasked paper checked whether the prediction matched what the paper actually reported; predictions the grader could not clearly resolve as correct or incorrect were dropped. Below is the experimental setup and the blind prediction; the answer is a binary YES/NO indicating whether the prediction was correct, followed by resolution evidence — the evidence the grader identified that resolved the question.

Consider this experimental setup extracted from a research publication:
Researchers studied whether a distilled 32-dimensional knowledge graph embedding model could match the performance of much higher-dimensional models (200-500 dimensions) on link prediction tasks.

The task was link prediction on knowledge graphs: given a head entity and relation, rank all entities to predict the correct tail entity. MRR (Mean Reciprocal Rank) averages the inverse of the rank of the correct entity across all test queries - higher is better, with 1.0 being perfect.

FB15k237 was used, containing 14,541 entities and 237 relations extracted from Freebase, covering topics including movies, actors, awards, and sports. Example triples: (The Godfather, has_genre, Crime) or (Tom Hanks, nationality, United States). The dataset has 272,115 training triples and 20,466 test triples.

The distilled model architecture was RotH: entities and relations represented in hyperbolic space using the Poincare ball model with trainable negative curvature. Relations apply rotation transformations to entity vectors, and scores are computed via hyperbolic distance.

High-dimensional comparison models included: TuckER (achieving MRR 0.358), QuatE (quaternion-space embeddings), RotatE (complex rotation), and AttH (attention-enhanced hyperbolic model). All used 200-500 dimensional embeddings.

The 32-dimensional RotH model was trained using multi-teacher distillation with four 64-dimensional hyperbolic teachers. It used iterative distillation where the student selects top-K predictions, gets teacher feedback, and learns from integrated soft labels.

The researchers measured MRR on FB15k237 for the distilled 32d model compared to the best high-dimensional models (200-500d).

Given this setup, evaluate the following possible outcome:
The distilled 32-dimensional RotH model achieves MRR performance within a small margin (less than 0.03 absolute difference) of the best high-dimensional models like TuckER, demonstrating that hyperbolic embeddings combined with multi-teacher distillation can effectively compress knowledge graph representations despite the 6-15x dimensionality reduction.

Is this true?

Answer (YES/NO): NO